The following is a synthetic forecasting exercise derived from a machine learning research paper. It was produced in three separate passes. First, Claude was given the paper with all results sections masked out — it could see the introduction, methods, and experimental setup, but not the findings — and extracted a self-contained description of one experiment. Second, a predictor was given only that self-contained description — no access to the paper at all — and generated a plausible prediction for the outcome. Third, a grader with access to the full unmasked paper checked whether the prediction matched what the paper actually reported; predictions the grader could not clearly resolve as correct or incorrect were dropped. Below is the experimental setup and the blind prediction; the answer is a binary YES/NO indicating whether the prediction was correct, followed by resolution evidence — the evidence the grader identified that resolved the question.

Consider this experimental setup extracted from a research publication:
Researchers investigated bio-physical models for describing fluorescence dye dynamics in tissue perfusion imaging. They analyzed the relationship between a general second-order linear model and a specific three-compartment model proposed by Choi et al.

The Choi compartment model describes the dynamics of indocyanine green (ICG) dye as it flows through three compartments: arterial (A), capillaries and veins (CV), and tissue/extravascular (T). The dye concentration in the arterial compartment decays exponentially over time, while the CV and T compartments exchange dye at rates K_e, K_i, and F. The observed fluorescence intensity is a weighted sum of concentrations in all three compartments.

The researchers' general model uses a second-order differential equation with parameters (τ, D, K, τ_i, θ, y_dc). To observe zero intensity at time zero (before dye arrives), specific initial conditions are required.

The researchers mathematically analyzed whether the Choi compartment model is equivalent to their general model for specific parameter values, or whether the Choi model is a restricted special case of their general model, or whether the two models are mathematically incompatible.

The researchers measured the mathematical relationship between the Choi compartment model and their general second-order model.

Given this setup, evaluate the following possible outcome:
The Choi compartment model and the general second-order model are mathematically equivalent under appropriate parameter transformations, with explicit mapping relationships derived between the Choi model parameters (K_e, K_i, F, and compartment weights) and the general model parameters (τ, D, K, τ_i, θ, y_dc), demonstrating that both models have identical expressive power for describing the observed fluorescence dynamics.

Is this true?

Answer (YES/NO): NO